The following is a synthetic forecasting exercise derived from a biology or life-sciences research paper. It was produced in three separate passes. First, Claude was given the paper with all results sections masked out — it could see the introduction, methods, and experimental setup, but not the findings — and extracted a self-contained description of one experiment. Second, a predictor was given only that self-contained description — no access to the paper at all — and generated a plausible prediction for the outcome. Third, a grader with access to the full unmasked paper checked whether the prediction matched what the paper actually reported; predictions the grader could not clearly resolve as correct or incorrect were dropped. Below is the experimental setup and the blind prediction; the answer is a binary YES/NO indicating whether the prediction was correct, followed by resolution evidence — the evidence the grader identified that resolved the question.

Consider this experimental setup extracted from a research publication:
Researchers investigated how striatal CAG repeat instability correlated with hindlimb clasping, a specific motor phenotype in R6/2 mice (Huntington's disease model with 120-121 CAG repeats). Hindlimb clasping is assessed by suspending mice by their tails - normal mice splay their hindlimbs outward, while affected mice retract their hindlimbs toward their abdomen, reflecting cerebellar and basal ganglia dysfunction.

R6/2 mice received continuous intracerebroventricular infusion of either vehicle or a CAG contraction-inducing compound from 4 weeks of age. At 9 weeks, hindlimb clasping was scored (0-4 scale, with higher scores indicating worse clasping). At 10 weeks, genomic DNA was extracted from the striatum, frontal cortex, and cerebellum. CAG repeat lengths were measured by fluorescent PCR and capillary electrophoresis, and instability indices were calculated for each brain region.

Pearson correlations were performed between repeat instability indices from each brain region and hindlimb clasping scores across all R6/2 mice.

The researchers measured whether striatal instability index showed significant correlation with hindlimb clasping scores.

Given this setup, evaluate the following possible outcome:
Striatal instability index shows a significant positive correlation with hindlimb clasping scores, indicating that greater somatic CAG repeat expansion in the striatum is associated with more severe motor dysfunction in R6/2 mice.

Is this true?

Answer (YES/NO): NO